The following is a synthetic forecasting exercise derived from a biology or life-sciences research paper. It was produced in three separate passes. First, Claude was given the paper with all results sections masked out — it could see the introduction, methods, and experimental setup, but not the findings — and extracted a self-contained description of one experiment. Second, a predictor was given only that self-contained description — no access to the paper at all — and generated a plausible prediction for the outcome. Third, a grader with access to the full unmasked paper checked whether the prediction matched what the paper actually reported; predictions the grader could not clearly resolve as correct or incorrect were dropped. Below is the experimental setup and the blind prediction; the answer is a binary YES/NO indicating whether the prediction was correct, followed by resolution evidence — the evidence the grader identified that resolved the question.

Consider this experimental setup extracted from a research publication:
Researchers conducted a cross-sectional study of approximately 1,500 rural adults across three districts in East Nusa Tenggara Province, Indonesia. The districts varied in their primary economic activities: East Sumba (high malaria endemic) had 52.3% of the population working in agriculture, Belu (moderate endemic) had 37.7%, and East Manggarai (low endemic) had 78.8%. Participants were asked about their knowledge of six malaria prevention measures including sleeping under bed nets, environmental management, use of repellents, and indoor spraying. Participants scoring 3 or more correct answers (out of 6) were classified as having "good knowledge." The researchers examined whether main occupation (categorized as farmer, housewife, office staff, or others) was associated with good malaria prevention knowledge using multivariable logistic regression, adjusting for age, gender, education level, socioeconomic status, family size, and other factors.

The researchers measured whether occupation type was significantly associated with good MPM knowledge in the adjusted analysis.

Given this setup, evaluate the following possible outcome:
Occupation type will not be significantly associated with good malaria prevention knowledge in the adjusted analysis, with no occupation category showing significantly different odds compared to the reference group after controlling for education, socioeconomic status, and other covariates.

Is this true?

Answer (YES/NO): YES